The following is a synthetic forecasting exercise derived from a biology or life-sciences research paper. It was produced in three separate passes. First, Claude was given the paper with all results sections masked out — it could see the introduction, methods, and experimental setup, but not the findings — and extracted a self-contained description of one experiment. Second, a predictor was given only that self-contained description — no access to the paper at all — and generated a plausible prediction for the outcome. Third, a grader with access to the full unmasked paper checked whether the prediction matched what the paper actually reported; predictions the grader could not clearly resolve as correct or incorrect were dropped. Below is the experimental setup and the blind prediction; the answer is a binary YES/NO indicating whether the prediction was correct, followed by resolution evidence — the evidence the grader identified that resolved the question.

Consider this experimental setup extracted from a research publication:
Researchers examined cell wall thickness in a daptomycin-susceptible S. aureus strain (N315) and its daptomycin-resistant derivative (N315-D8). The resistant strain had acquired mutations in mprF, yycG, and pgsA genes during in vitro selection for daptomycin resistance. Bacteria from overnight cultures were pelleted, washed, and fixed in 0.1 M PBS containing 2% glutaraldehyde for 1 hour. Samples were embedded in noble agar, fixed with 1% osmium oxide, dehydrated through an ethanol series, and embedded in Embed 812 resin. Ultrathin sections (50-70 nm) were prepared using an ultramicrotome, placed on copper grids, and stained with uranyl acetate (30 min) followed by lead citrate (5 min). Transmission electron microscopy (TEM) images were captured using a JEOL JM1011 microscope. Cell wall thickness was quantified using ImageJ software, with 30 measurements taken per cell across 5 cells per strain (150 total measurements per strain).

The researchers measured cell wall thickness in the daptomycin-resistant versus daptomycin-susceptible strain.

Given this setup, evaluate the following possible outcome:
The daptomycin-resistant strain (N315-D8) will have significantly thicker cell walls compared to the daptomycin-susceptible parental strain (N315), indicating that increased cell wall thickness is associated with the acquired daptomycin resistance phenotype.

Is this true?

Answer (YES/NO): YES